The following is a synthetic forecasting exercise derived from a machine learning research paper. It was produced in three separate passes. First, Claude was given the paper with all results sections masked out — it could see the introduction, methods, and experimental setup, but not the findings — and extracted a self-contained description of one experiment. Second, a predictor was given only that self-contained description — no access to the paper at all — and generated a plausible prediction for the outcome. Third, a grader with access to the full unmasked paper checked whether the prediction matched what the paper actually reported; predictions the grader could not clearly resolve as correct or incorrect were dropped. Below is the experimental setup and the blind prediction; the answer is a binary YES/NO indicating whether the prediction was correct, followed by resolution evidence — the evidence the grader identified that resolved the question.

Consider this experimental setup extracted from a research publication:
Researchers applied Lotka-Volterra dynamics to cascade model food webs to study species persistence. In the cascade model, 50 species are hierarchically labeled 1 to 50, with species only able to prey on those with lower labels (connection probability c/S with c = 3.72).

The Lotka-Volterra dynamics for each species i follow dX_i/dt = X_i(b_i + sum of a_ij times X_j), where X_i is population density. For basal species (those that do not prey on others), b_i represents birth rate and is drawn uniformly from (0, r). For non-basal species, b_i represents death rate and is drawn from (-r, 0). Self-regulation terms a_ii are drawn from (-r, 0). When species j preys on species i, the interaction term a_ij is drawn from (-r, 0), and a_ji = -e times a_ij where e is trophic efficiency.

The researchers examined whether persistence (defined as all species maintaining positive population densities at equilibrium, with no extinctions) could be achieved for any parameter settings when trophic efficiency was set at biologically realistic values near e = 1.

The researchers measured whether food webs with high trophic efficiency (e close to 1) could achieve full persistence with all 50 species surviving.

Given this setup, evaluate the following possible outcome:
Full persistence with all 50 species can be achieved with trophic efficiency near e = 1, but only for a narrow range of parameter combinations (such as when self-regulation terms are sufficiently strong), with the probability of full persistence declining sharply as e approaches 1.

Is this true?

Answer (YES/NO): NO